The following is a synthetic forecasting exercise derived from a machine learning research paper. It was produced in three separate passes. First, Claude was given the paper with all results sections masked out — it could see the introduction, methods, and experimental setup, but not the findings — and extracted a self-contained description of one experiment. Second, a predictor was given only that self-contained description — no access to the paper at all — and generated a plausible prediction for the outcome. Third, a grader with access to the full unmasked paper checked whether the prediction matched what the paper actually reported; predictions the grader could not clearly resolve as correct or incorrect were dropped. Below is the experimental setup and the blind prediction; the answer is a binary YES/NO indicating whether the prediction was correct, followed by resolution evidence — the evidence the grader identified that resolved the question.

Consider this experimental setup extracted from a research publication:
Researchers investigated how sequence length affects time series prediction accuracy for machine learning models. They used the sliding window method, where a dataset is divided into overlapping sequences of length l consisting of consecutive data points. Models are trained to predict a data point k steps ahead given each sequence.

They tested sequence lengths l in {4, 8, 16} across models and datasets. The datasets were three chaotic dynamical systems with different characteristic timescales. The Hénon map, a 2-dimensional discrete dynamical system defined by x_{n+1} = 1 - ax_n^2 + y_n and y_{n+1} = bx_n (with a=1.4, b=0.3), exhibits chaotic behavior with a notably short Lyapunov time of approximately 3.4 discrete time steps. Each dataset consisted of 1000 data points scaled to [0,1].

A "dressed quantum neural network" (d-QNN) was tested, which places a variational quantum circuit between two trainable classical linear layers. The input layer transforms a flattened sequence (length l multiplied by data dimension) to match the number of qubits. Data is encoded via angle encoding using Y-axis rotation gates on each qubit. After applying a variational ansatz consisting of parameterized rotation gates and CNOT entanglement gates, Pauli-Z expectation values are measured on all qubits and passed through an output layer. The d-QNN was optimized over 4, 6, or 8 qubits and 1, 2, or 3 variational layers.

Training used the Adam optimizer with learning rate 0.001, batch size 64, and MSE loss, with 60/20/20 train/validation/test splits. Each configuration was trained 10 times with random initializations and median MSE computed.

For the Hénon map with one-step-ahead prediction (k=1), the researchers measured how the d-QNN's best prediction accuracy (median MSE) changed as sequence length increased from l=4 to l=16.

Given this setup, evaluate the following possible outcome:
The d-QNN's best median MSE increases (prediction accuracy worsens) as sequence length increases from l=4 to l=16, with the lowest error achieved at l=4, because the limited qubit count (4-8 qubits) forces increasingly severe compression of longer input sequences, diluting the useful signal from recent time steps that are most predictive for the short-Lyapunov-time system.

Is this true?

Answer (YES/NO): YES